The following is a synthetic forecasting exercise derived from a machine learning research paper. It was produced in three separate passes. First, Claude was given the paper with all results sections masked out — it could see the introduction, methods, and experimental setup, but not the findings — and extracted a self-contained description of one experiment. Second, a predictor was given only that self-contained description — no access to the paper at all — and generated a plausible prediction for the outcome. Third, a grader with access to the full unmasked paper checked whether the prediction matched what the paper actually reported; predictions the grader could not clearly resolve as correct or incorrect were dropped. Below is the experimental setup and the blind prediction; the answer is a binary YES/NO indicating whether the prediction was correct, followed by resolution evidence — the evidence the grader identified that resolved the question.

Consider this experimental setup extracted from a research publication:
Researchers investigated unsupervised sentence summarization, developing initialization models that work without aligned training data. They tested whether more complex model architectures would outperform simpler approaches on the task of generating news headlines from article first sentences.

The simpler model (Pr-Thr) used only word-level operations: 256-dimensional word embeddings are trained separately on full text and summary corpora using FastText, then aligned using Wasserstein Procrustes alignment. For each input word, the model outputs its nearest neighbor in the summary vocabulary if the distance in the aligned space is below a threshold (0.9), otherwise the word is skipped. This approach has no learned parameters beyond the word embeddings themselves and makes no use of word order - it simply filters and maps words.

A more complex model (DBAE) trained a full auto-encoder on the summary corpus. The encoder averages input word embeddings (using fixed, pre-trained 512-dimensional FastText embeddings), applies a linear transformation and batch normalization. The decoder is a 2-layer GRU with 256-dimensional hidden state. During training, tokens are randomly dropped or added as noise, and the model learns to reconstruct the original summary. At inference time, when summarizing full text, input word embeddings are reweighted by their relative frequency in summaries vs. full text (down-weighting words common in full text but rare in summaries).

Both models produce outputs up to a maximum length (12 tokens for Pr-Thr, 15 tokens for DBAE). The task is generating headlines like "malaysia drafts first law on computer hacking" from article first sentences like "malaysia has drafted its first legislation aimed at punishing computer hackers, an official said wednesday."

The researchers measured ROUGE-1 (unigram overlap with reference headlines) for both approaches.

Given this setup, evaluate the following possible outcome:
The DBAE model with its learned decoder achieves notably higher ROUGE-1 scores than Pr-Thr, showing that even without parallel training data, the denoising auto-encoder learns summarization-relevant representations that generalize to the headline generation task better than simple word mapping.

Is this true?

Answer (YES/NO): YES